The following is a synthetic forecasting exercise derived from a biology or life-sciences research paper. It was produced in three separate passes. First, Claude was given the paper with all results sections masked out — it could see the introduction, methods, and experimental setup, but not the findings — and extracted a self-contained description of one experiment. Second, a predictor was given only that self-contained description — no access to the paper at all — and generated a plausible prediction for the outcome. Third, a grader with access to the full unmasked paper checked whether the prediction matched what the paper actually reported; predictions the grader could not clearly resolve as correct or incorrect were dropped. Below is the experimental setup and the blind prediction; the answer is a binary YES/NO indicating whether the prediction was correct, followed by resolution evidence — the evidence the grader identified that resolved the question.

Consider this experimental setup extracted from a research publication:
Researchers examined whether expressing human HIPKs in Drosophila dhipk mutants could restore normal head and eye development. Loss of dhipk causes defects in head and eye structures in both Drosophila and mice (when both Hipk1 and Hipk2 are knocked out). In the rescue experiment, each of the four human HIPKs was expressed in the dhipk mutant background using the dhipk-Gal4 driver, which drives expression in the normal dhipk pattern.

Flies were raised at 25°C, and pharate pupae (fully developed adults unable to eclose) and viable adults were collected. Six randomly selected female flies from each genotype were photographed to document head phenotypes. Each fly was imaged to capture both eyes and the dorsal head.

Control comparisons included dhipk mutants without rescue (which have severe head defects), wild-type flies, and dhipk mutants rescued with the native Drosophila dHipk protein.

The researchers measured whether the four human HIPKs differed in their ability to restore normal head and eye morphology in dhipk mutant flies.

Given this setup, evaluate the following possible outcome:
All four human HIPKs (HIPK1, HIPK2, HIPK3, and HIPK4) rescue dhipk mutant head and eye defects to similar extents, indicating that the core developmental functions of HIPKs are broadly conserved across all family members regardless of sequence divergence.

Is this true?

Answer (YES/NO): NO